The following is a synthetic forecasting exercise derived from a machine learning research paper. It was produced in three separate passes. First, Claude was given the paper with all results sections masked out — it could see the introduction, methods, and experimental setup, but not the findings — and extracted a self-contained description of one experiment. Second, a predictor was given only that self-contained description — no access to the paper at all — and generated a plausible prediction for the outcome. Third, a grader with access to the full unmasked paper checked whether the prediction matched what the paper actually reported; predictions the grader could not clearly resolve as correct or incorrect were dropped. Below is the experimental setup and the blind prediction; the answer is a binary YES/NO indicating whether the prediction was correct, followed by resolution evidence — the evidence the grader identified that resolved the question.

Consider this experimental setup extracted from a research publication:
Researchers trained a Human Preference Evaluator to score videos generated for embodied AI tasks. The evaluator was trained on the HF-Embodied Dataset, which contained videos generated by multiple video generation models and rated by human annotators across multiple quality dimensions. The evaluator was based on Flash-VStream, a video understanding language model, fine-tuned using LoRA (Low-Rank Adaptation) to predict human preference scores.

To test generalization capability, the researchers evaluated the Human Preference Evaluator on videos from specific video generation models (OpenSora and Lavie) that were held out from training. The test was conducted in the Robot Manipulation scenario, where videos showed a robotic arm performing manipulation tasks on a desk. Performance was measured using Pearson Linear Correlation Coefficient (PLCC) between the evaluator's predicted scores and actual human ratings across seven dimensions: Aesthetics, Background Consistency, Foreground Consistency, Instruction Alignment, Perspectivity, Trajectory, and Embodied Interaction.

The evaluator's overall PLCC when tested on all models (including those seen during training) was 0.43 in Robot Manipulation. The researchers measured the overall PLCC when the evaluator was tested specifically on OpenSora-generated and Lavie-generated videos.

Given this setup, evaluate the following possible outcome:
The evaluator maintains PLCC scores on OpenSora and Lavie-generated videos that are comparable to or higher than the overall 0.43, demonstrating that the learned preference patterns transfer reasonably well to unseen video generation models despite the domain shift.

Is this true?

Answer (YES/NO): YES